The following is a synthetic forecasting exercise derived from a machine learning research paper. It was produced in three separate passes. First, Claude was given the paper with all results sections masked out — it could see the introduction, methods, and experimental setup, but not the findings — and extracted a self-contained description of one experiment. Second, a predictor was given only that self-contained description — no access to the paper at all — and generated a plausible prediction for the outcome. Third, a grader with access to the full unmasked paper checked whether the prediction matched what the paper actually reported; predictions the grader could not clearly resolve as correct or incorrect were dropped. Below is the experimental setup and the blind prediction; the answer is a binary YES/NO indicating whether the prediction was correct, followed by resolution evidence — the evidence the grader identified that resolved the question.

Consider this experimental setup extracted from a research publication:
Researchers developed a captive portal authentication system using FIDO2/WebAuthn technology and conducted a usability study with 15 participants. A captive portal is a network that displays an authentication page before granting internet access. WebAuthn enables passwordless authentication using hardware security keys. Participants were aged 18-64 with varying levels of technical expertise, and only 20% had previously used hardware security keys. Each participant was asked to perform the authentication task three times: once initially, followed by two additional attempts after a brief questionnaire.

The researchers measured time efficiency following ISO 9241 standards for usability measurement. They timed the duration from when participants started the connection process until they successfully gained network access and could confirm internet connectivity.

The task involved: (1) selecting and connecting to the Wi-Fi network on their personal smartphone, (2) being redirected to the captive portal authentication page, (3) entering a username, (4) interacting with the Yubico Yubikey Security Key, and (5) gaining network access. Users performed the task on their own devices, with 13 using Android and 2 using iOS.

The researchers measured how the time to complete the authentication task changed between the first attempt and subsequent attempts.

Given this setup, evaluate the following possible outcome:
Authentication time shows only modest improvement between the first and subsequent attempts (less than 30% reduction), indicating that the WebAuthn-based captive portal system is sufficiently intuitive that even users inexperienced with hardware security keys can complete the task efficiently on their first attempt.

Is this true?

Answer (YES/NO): NO